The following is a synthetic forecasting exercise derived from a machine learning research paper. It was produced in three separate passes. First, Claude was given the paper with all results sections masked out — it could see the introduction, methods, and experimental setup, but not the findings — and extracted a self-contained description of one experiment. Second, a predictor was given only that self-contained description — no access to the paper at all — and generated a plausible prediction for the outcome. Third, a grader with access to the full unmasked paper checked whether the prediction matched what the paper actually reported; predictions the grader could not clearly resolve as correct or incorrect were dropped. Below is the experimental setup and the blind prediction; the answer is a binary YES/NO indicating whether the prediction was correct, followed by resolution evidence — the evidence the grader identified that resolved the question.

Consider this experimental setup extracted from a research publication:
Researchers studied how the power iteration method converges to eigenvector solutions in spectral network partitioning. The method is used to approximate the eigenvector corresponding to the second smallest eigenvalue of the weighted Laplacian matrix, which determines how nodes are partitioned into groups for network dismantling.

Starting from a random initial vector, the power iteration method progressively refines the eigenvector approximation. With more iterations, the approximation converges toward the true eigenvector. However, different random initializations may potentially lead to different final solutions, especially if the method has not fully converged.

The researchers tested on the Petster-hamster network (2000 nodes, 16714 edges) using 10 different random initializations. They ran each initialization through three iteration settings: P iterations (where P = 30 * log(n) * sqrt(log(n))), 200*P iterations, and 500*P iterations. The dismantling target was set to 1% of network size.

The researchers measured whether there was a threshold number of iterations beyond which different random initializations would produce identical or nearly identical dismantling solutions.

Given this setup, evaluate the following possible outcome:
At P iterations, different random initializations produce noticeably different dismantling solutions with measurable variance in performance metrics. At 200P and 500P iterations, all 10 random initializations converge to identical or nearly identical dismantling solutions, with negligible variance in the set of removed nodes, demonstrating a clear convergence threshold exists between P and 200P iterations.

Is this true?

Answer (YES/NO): NO